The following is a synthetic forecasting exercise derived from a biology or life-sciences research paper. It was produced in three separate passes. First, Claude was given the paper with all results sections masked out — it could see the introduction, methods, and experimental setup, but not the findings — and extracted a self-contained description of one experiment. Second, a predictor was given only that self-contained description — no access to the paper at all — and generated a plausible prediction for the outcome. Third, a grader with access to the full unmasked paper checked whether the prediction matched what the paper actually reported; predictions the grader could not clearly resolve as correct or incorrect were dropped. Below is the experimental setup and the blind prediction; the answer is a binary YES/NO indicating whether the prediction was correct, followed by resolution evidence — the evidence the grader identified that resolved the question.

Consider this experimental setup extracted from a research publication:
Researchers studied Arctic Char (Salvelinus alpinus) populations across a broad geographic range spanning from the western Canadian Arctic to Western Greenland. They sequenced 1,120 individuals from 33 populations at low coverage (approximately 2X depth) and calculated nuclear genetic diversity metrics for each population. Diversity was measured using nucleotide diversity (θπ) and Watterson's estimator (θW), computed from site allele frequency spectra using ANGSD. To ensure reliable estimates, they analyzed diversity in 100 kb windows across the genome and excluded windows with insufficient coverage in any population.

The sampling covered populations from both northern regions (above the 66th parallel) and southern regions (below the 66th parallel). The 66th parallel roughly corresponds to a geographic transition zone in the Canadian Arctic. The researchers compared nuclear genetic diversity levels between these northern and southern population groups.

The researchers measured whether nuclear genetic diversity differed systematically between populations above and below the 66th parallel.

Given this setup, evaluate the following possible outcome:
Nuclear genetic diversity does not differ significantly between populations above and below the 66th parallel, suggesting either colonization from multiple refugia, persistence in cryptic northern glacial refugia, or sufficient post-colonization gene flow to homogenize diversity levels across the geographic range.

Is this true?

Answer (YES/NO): NO